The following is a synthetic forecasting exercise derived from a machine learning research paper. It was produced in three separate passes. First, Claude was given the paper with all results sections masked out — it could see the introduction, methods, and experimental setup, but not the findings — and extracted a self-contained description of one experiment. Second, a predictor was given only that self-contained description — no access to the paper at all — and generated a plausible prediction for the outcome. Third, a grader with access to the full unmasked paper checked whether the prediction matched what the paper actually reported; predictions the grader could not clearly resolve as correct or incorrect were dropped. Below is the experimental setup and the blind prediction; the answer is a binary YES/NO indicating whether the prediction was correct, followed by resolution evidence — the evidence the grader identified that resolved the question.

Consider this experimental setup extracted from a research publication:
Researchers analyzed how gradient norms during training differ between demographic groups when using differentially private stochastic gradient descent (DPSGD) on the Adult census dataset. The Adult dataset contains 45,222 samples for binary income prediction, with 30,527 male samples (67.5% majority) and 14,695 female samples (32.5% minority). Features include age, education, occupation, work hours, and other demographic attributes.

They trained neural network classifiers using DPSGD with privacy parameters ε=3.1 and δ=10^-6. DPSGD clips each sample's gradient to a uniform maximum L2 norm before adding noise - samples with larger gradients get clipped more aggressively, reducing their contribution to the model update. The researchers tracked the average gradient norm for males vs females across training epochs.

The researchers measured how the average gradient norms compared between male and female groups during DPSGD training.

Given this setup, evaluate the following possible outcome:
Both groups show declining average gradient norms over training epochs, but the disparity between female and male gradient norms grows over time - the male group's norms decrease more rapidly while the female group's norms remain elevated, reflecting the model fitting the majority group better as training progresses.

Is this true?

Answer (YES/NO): NO